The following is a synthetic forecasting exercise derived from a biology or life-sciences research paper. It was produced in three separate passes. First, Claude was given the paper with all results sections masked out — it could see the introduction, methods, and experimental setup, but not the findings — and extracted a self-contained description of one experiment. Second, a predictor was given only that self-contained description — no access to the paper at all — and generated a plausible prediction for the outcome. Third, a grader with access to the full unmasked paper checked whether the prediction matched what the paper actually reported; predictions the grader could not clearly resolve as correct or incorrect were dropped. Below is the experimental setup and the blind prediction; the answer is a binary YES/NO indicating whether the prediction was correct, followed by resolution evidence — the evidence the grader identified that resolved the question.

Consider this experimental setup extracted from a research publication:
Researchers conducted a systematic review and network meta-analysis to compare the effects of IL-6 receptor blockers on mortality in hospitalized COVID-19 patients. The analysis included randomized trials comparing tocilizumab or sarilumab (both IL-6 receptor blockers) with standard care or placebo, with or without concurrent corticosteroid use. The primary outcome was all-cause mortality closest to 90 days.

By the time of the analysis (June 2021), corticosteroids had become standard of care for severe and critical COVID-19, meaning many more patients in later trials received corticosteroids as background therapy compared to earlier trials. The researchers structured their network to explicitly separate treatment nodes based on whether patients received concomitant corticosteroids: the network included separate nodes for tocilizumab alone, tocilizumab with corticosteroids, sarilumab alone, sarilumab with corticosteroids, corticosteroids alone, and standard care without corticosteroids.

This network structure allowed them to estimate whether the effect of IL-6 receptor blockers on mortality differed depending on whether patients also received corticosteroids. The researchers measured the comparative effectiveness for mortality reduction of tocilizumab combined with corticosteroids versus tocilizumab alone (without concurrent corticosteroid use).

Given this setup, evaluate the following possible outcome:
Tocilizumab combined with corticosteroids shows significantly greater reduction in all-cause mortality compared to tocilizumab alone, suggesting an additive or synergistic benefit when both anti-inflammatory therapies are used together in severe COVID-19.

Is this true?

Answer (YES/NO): YES